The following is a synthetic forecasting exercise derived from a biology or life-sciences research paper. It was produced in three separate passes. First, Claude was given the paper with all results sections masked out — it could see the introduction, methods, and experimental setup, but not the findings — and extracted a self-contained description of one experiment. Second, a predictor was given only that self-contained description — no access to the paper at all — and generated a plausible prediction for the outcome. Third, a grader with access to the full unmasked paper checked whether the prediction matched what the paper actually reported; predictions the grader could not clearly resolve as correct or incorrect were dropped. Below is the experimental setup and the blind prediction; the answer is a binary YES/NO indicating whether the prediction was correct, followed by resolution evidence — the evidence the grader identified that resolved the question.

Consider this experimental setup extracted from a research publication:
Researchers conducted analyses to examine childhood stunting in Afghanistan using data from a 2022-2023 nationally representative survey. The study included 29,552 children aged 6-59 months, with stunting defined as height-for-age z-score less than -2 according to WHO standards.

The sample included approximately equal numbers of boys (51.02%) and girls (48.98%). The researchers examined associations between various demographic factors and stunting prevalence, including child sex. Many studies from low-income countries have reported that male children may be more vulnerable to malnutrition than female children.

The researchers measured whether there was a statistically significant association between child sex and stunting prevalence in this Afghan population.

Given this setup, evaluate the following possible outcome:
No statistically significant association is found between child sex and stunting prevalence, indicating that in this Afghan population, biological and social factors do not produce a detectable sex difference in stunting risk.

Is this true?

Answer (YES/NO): YES